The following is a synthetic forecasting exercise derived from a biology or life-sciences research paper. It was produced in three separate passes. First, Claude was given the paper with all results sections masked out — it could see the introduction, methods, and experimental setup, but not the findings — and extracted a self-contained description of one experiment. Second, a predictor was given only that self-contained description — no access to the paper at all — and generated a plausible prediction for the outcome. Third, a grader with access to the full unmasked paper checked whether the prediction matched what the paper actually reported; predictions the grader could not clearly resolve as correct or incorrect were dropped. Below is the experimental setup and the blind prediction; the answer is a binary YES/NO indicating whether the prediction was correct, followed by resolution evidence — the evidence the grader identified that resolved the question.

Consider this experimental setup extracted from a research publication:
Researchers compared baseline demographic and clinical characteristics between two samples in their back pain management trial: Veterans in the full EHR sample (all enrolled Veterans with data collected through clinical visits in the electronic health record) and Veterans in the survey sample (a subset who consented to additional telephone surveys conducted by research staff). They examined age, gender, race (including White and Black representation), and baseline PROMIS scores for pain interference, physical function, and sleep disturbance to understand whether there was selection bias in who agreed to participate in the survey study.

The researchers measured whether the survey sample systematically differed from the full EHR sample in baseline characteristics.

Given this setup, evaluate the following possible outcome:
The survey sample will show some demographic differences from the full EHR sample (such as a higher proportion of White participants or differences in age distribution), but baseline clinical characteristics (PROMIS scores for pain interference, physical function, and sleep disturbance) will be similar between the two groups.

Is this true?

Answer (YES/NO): YES